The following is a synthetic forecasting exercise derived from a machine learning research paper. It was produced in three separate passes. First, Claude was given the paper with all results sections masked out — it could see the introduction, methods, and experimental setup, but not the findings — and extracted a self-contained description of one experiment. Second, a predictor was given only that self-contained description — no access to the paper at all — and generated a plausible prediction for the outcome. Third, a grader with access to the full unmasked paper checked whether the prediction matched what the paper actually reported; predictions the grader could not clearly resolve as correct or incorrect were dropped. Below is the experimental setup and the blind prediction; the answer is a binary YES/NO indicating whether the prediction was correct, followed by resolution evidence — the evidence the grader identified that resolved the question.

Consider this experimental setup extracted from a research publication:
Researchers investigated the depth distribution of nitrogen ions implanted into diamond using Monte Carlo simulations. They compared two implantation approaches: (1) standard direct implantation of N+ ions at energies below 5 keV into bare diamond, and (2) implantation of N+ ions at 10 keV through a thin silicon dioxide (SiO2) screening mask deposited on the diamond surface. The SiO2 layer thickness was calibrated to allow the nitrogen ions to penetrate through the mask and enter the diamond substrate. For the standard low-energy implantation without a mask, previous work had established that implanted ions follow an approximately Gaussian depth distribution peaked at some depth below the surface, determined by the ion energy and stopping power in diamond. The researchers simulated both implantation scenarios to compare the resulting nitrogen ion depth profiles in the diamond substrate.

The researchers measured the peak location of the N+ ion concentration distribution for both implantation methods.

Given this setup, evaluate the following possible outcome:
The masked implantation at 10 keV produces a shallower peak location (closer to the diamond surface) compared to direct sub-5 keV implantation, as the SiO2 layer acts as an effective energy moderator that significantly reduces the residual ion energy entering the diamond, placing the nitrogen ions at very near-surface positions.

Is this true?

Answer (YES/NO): YES